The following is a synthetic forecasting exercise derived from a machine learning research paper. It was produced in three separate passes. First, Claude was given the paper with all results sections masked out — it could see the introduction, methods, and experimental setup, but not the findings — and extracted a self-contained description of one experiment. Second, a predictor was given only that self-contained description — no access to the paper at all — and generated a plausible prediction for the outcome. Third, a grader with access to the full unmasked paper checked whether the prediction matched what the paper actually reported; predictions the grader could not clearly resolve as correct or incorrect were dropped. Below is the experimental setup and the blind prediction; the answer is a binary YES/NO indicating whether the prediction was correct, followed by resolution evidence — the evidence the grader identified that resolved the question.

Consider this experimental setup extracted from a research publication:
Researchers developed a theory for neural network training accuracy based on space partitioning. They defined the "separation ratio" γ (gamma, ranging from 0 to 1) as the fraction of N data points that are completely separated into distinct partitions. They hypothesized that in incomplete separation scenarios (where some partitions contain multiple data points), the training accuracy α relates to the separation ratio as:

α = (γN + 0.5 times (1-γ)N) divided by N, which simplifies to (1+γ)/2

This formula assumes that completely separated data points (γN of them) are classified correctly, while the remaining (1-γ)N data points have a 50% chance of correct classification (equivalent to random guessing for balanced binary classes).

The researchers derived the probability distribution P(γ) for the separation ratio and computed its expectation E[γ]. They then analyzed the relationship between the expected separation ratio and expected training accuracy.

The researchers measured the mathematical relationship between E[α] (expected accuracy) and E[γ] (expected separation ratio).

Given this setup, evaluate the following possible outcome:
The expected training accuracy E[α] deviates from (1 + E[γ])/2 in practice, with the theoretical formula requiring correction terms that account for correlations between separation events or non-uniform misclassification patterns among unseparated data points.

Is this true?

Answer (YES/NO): NO